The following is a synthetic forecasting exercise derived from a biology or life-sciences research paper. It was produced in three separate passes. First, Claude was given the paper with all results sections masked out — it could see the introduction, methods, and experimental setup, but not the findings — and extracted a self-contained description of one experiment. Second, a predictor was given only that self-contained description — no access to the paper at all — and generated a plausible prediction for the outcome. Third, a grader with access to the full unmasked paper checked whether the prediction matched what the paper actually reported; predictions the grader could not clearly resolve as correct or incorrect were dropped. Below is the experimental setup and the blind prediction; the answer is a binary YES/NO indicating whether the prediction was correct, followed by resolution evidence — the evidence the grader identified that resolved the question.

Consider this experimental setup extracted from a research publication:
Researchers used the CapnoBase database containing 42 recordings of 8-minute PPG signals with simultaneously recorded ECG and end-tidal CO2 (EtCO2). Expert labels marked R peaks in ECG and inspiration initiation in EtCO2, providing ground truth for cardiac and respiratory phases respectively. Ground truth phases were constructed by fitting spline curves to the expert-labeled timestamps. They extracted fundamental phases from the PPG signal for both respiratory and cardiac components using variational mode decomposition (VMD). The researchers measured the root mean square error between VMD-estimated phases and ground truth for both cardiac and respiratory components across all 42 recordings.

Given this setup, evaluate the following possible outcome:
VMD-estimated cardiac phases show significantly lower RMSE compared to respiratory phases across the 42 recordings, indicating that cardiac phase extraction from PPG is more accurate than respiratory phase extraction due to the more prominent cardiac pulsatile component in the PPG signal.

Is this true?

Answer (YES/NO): NO